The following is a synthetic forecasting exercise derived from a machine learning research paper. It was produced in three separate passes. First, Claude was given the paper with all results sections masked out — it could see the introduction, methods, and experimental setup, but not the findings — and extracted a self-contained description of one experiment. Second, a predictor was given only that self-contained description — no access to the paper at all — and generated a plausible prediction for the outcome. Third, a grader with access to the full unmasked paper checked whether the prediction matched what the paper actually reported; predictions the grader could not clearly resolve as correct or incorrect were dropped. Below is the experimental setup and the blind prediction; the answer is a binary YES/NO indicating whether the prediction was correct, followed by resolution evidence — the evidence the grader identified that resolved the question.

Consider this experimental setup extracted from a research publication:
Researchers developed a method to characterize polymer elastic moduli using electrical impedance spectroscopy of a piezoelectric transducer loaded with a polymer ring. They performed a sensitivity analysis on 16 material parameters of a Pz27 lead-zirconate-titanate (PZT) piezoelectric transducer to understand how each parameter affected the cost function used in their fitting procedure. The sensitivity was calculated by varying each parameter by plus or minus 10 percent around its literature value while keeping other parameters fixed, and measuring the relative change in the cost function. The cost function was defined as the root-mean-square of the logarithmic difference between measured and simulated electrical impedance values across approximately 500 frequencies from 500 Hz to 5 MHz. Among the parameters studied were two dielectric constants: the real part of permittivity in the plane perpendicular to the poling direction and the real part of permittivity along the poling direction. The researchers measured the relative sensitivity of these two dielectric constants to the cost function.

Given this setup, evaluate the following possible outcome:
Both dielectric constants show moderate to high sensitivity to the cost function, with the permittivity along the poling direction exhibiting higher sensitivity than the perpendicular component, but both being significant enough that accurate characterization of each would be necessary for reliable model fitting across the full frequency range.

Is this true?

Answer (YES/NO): NO